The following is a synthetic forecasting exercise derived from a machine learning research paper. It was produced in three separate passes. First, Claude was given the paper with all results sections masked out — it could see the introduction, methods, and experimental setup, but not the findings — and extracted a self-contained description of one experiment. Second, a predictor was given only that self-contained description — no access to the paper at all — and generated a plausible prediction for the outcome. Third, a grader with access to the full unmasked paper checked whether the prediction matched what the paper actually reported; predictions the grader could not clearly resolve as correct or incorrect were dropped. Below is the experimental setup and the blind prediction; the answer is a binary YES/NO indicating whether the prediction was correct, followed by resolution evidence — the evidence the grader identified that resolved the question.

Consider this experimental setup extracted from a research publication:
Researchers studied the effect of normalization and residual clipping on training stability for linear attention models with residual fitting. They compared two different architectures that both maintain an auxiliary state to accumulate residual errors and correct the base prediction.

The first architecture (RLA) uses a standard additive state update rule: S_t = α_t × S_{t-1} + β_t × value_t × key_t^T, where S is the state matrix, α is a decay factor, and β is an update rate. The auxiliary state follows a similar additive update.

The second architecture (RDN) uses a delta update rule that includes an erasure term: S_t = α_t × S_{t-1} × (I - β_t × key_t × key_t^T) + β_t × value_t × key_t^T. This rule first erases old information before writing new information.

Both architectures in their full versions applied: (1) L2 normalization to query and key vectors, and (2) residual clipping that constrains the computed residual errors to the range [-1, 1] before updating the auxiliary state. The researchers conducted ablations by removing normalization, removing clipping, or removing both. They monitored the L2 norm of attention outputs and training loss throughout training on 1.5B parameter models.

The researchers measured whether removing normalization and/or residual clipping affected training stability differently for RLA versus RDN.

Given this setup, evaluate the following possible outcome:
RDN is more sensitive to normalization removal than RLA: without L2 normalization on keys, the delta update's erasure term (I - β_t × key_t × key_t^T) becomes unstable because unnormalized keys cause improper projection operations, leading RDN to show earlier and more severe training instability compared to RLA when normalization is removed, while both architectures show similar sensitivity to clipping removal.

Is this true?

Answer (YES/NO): NO